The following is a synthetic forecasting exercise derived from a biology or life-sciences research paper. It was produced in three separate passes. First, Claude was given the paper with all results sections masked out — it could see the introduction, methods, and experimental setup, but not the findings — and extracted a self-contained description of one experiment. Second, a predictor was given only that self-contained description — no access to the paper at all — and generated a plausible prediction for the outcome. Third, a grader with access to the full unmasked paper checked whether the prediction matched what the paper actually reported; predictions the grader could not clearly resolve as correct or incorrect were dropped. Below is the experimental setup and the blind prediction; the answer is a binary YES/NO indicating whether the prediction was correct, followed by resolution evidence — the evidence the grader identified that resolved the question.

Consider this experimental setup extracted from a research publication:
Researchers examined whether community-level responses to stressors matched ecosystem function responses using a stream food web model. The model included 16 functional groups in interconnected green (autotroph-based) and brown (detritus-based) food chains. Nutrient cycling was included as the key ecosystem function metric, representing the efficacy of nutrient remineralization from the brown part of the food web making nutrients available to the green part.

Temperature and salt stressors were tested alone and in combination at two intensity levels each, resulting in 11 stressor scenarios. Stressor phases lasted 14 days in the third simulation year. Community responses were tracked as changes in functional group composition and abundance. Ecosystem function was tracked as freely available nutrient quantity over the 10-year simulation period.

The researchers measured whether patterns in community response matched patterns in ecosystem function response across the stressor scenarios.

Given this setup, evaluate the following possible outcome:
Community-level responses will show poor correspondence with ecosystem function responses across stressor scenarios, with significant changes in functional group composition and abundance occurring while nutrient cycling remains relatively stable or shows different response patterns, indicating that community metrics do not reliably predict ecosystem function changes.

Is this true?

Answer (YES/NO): YES